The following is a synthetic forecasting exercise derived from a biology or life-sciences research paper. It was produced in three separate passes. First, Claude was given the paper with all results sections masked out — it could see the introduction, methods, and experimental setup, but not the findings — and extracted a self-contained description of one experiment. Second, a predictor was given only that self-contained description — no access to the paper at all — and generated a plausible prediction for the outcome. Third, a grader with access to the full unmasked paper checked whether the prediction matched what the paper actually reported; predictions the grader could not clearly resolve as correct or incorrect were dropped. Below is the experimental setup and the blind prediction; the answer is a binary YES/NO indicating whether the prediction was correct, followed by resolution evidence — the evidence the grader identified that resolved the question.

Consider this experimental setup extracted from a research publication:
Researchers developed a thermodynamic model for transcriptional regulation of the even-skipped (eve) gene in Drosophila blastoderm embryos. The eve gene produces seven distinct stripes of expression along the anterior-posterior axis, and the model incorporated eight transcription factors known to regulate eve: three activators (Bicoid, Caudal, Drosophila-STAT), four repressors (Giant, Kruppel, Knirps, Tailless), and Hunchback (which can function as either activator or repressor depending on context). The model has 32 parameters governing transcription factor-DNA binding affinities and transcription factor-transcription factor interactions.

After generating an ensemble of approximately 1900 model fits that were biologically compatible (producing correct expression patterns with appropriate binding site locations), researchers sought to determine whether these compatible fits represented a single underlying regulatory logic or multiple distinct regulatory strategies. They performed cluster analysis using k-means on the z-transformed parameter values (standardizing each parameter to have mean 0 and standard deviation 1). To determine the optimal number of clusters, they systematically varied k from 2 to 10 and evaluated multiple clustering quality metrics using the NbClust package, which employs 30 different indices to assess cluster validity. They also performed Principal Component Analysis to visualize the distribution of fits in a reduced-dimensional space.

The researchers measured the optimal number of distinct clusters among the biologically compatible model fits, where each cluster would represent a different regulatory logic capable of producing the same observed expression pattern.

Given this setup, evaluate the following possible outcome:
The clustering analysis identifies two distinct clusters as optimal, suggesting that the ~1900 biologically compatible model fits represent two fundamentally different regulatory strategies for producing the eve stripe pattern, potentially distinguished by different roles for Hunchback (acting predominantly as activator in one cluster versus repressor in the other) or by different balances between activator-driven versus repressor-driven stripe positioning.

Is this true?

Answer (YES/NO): NO